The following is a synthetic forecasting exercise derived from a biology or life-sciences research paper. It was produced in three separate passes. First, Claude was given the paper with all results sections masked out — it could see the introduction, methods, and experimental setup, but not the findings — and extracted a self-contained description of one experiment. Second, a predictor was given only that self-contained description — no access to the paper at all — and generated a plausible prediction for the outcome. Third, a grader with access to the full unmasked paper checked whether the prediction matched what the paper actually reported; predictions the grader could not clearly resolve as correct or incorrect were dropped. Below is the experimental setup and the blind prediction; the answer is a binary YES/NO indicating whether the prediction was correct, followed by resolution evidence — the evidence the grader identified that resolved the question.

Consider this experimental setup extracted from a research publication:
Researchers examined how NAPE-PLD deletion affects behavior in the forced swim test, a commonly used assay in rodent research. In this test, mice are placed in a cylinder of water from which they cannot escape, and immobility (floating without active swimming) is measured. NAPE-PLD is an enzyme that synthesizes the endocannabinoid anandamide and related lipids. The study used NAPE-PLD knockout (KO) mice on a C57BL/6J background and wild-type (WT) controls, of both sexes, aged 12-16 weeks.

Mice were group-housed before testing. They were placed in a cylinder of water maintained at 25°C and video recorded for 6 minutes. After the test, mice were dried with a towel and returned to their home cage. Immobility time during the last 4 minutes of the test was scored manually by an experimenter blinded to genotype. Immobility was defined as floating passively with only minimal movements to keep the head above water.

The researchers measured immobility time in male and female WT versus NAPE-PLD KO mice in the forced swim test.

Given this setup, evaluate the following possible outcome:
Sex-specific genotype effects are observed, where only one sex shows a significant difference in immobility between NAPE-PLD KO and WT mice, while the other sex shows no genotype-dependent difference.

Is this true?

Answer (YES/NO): YES